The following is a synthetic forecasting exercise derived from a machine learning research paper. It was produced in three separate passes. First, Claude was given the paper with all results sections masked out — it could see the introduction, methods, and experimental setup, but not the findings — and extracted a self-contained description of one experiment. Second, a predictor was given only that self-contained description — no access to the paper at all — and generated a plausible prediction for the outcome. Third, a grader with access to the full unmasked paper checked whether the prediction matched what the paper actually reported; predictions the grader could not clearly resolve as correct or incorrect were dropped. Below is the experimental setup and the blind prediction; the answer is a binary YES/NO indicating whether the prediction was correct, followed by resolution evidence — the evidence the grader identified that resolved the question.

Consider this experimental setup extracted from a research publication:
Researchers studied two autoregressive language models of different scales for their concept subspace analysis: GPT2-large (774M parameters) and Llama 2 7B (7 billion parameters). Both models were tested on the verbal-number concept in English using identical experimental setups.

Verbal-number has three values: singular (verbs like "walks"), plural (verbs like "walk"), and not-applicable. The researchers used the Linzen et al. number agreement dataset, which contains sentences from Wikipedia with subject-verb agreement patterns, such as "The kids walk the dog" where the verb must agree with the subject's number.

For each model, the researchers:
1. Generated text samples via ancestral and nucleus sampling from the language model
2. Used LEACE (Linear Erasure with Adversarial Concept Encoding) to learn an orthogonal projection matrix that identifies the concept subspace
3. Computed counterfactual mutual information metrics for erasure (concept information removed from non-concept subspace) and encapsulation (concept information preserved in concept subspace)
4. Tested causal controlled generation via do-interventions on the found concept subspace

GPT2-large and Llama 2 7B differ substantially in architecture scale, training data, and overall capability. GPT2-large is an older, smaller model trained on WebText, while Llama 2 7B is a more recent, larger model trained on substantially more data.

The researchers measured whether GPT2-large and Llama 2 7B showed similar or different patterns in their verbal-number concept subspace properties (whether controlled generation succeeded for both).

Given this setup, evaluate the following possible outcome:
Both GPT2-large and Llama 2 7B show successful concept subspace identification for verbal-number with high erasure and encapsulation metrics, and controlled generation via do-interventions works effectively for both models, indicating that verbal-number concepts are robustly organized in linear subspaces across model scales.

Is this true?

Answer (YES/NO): NO